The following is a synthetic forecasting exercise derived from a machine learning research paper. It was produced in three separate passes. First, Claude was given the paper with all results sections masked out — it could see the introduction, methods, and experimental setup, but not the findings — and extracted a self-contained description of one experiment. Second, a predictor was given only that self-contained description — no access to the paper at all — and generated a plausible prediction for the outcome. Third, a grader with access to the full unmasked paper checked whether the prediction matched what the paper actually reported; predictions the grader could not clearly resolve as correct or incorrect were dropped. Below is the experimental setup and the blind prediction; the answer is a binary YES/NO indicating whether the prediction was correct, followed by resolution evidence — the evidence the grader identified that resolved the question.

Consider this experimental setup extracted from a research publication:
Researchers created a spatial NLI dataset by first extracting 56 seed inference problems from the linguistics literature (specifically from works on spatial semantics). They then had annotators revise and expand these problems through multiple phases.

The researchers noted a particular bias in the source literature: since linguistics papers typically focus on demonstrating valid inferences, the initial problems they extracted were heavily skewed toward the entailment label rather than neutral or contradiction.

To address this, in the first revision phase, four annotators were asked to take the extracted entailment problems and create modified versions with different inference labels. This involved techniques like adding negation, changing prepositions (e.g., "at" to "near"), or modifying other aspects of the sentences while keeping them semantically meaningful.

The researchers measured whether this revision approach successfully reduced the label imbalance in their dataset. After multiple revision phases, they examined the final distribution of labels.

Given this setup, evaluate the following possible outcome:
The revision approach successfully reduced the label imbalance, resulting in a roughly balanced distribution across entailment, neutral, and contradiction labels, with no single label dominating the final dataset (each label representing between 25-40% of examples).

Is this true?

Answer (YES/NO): YES